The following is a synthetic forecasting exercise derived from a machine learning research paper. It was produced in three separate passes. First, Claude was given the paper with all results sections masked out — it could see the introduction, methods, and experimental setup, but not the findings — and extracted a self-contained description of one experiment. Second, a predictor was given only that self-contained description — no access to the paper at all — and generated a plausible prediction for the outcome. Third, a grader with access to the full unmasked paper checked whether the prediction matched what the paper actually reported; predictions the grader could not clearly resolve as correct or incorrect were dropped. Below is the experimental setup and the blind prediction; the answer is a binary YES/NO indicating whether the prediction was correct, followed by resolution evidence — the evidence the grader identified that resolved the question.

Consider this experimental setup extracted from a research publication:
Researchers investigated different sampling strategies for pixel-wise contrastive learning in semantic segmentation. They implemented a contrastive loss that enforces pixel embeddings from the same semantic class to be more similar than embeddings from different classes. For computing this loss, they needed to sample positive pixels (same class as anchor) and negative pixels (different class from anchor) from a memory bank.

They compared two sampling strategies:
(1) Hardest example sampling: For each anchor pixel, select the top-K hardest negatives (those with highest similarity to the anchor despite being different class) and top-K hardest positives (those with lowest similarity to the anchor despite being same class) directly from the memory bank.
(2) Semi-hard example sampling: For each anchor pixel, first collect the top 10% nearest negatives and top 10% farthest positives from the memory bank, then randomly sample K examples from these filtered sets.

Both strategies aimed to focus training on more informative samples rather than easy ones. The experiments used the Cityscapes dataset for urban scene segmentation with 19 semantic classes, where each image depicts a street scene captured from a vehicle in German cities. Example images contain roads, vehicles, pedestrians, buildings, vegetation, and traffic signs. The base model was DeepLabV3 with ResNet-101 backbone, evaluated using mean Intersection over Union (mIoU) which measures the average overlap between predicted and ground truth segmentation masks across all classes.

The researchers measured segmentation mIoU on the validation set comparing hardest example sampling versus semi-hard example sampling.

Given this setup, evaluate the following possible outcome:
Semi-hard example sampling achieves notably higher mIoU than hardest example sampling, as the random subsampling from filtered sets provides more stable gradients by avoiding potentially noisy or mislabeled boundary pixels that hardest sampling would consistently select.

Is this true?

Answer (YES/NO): YES